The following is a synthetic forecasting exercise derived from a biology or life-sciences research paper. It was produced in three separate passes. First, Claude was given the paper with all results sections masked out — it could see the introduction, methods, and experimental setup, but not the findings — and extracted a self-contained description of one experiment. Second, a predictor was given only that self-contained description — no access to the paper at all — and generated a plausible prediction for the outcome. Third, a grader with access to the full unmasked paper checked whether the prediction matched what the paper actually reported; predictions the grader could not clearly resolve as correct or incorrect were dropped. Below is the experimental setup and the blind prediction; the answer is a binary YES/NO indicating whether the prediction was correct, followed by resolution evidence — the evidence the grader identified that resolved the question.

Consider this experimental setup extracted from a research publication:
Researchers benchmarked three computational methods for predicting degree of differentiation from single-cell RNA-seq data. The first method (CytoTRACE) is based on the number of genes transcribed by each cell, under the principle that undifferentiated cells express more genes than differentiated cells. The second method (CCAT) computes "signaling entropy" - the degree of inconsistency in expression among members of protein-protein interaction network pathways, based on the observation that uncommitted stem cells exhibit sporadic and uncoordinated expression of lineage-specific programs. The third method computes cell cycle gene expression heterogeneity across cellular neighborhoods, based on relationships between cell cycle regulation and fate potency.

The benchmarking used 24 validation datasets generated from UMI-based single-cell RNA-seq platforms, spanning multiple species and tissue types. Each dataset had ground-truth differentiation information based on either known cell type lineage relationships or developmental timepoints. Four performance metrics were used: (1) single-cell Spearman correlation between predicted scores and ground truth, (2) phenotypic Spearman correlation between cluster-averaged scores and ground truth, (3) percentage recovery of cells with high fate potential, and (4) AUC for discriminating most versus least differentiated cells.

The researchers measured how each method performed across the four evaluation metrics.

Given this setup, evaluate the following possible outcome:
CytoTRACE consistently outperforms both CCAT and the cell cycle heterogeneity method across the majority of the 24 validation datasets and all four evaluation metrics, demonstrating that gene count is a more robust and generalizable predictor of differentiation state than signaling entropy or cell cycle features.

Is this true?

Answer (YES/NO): NO